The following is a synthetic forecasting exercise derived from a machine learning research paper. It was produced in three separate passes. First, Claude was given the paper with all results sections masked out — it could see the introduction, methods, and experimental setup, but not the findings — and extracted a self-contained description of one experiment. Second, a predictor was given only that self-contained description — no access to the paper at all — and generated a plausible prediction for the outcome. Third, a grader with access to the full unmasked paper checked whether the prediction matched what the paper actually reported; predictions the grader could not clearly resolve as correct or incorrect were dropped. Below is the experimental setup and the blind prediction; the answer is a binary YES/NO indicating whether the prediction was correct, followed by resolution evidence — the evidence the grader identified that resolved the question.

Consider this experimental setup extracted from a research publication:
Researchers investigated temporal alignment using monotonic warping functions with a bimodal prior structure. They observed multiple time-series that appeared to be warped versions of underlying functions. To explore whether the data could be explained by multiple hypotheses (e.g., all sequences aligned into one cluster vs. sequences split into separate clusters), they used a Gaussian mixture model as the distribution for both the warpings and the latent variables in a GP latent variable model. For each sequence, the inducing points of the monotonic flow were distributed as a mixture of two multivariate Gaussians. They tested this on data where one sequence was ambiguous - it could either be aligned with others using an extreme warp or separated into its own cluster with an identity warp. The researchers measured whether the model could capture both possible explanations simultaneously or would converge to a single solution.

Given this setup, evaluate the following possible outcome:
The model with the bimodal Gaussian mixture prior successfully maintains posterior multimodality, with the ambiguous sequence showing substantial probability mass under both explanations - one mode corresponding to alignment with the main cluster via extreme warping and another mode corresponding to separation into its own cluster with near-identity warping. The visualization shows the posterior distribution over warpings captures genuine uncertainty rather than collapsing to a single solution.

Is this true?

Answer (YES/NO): NO